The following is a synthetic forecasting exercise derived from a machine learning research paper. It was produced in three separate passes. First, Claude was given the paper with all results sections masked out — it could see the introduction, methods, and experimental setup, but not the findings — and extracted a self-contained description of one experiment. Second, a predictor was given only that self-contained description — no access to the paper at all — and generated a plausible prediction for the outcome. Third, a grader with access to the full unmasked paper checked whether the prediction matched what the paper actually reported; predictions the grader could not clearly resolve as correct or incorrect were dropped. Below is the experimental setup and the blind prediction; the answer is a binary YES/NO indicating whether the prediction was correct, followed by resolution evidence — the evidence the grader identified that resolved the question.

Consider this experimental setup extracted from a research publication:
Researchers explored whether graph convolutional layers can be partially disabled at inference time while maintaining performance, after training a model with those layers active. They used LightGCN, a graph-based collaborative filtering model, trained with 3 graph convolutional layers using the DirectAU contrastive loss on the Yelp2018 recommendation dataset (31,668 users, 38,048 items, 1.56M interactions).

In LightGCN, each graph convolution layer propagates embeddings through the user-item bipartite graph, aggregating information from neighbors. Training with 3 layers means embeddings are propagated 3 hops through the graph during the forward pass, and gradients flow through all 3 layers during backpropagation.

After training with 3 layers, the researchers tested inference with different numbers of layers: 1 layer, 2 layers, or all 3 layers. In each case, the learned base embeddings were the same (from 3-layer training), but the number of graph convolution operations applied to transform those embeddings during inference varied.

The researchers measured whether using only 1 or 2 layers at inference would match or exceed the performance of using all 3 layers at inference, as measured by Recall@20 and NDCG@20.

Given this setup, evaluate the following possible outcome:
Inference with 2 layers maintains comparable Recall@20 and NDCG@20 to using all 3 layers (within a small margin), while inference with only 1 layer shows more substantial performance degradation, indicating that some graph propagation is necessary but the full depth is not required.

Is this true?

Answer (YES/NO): NO